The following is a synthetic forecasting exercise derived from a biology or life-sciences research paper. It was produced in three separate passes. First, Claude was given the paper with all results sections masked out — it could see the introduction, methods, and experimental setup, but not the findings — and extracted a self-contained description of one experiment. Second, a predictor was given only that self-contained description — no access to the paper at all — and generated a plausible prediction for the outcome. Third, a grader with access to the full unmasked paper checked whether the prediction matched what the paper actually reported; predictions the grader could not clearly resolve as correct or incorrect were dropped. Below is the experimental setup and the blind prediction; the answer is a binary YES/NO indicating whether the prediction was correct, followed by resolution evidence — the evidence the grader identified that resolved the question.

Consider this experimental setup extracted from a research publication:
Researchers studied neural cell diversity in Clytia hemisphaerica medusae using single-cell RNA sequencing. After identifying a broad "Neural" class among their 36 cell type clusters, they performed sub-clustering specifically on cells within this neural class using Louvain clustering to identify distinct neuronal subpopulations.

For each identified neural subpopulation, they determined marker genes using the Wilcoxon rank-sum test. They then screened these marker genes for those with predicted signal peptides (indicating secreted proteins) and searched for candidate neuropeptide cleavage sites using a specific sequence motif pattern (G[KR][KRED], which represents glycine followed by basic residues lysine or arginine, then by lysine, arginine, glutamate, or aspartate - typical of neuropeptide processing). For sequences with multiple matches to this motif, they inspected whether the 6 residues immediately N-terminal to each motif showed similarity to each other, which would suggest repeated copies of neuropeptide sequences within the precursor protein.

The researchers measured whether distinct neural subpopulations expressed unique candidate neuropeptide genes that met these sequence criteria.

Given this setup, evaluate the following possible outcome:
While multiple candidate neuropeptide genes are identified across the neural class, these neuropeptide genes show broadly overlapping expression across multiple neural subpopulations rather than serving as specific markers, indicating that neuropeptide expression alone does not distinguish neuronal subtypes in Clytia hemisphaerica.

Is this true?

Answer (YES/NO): NO